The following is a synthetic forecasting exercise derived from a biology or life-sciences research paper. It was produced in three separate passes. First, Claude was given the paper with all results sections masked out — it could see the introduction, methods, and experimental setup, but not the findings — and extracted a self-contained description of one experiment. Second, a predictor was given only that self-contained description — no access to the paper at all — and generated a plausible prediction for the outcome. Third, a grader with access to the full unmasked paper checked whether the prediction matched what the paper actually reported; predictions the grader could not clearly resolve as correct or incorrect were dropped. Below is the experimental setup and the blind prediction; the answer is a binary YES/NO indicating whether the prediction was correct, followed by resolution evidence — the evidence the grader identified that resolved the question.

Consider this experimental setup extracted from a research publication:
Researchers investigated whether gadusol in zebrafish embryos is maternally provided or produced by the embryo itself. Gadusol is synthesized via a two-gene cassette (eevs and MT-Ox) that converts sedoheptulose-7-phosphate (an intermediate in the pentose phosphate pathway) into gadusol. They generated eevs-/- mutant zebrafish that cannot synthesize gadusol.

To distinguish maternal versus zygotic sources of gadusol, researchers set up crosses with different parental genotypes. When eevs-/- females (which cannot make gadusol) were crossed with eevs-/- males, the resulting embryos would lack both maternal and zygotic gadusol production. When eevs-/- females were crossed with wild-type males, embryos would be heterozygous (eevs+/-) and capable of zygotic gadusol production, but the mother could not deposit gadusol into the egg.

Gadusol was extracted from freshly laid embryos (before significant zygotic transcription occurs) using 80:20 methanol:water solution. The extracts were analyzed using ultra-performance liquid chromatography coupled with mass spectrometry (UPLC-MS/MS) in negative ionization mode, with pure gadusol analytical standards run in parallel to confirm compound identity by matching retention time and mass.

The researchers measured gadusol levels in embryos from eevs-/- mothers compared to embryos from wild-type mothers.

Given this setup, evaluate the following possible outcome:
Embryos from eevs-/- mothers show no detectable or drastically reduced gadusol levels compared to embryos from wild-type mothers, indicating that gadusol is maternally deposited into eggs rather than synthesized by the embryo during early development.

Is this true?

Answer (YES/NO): YES